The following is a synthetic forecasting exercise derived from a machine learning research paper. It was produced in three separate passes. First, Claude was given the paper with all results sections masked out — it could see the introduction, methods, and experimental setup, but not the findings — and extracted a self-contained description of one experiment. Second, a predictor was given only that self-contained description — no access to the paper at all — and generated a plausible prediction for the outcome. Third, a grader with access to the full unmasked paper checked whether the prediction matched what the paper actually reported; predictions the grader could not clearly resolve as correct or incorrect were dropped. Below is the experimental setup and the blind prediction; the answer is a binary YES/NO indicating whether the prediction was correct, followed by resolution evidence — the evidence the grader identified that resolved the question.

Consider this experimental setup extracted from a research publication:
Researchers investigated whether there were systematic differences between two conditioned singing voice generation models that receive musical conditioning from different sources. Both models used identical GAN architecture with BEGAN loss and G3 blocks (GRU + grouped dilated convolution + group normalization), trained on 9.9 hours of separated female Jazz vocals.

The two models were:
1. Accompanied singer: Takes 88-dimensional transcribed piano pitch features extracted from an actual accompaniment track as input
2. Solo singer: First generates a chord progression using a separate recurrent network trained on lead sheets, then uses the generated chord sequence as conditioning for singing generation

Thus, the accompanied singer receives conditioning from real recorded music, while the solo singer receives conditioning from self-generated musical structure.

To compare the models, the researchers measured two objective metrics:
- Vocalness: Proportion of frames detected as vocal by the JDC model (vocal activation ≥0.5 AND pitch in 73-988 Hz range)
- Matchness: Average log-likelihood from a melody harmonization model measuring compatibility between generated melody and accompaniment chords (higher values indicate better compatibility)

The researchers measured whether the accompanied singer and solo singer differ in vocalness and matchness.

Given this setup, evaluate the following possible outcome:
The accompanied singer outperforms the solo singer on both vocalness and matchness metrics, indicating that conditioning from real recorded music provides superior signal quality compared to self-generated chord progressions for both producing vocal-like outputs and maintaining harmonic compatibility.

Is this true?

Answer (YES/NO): NO